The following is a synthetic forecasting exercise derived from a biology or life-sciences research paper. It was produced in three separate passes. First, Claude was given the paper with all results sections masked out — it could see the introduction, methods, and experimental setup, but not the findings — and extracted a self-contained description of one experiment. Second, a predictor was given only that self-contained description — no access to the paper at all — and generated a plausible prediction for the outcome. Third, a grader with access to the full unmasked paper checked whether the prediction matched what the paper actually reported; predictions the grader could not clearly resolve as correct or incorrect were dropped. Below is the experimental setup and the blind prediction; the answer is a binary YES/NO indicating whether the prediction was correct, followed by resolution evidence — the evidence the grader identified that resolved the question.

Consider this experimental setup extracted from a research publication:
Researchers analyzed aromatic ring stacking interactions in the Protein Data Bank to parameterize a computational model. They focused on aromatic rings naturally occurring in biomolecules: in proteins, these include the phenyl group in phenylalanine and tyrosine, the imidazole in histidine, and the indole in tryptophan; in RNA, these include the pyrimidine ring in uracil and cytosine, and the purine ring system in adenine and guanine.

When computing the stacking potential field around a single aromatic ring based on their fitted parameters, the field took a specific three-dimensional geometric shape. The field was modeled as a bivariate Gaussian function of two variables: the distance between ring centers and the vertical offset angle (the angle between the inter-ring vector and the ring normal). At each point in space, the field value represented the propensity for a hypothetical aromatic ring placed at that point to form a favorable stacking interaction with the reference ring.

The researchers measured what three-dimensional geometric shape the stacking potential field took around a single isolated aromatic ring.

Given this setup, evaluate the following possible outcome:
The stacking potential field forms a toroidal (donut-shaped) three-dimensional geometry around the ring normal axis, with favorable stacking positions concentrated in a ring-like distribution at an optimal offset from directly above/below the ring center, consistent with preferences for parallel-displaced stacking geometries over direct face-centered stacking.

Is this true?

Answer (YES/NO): NO